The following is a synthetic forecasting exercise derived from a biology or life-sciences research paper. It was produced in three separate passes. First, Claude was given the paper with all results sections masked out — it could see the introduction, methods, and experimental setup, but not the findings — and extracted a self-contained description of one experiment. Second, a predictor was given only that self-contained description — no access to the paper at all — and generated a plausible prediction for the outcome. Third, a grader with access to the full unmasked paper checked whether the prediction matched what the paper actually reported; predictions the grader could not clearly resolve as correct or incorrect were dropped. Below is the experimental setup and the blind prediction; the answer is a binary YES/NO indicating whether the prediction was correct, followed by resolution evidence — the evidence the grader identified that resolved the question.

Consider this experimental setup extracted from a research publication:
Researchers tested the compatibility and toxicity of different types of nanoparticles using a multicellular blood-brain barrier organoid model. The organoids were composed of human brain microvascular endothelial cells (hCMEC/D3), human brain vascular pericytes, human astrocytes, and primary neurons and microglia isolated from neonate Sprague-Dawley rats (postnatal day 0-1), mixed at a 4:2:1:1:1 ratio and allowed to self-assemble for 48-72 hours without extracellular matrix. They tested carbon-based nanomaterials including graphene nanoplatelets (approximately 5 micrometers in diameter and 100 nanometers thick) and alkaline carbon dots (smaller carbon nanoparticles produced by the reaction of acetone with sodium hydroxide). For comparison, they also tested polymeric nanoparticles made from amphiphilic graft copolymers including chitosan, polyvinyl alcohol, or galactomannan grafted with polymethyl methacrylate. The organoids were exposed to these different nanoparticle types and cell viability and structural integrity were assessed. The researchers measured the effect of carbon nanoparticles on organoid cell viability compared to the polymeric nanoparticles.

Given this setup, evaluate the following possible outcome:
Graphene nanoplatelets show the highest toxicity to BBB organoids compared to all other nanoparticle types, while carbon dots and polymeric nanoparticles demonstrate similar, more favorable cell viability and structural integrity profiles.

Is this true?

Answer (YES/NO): NO